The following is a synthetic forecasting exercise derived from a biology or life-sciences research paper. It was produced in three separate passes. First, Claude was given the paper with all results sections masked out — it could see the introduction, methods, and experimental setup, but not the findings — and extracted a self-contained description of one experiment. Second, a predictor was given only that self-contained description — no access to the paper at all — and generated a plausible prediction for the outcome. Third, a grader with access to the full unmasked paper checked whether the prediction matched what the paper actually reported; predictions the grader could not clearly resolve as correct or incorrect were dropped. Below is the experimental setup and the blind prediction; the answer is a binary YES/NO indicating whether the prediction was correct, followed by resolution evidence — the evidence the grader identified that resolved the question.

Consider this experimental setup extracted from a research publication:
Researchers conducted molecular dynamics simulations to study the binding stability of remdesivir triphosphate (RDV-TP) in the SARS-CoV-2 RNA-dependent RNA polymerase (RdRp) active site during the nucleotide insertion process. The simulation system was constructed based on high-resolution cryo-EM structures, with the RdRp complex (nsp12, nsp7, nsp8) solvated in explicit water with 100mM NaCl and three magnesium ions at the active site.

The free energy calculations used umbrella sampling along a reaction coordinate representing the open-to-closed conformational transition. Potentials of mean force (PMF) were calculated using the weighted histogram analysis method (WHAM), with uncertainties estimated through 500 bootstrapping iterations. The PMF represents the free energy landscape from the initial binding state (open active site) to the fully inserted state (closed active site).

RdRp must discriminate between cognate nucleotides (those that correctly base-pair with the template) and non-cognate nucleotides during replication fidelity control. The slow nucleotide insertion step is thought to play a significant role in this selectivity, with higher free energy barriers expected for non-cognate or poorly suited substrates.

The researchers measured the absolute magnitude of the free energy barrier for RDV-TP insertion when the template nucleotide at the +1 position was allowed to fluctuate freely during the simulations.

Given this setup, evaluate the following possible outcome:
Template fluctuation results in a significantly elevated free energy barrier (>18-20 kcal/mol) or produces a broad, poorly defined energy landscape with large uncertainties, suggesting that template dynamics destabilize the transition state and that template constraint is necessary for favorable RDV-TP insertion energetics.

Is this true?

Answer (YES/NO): NO